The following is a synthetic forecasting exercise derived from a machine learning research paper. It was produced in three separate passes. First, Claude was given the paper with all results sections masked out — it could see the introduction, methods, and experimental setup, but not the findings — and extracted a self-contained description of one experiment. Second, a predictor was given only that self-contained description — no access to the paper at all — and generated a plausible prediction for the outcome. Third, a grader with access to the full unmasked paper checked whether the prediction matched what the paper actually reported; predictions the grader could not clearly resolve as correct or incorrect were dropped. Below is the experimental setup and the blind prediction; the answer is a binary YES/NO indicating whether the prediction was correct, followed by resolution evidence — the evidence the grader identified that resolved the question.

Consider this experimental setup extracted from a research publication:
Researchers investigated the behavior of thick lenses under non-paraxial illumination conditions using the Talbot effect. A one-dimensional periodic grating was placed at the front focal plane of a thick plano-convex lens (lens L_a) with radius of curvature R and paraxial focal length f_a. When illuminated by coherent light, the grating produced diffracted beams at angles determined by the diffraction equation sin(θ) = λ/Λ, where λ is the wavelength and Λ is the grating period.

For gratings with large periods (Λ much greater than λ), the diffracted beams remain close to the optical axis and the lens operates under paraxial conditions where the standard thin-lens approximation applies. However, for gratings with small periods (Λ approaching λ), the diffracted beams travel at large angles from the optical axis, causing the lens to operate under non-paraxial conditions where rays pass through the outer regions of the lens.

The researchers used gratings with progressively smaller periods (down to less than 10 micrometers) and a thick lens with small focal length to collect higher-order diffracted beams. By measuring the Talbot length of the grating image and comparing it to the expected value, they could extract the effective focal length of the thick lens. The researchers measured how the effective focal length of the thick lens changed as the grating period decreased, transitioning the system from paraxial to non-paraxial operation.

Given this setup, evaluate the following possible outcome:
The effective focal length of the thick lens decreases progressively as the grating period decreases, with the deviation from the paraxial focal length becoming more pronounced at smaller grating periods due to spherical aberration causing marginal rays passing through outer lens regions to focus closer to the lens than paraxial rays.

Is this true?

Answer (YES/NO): YES